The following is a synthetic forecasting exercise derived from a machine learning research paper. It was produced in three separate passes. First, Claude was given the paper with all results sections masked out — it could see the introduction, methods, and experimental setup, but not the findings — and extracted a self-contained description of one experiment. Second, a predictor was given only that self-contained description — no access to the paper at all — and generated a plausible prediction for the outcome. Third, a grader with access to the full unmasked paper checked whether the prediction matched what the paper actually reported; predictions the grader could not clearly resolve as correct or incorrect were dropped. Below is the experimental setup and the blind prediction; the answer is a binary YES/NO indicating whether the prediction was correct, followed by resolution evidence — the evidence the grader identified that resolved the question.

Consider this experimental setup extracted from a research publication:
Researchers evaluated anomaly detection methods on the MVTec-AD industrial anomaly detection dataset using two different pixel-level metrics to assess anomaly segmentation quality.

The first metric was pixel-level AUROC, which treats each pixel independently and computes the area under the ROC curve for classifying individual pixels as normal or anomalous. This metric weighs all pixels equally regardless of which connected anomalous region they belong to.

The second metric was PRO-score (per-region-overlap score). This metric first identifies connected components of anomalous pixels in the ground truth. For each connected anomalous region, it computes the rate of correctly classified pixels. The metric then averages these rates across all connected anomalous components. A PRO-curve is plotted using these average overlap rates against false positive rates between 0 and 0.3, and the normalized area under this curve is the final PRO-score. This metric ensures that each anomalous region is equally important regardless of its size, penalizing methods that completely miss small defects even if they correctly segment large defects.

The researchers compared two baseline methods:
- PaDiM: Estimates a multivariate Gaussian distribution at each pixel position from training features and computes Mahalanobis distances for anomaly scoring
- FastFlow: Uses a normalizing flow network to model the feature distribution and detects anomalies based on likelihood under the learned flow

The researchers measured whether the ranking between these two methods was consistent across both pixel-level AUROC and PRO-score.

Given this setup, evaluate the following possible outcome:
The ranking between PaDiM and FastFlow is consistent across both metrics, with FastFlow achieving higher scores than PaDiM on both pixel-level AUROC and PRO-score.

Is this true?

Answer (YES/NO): YES